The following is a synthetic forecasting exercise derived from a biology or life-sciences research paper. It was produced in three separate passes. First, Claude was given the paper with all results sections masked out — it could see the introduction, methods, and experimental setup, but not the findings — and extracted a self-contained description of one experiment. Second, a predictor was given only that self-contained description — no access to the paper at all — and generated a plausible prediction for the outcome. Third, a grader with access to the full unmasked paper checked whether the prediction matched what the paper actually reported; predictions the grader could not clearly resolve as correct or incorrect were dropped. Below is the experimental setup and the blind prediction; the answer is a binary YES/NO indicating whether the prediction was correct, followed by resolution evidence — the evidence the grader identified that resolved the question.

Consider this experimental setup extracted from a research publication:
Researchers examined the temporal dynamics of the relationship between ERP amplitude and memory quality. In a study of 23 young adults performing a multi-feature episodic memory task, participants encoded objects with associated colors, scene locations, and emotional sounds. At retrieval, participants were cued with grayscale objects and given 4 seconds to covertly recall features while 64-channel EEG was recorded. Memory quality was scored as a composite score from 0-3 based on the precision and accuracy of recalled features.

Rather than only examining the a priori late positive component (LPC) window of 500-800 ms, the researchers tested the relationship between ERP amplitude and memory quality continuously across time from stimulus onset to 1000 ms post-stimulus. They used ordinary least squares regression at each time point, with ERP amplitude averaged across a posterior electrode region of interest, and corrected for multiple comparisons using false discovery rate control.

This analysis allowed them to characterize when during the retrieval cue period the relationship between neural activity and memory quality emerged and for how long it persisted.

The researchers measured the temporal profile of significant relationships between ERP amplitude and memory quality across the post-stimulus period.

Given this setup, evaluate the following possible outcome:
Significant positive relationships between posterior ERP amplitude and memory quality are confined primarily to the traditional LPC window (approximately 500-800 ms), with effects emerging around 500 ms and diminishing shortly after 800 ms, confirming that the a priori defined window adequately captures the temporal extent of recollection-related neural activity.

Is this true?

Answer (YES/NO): NO